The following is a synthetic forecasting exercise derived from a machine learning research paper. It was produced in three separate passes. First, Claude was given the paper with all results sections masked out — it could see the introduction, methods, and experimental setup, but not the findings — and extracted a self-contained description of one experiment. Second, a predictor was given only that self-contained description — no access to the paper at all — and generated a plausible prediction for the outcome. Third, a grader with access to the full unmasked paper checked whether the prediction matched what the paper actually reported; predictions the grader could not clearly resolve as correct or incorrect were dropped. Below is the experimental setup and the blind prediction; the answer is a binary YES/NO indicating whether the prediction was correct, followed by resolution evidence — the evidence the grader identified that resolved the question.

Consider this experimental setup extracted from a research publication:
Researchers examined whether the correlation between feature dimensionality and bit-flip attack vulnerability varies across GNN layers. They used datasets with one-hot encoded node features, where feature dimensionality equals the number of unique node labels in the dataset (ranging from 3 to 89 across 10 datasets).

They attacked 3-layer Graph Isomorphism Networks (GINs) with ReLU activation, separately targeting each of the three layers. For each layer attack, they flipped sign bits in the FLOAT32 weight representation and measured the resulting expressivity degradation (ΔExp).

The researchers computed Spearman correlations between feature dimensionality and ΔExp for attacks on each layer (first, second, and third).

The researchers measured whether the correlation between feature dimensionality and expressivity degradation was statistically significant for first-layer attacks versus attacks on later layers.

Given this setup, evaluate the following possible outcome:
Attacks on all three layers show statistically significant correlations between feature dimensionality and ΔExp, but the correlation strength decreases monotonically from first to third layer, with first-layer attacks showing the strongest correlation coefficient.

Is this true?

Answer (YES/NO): NO